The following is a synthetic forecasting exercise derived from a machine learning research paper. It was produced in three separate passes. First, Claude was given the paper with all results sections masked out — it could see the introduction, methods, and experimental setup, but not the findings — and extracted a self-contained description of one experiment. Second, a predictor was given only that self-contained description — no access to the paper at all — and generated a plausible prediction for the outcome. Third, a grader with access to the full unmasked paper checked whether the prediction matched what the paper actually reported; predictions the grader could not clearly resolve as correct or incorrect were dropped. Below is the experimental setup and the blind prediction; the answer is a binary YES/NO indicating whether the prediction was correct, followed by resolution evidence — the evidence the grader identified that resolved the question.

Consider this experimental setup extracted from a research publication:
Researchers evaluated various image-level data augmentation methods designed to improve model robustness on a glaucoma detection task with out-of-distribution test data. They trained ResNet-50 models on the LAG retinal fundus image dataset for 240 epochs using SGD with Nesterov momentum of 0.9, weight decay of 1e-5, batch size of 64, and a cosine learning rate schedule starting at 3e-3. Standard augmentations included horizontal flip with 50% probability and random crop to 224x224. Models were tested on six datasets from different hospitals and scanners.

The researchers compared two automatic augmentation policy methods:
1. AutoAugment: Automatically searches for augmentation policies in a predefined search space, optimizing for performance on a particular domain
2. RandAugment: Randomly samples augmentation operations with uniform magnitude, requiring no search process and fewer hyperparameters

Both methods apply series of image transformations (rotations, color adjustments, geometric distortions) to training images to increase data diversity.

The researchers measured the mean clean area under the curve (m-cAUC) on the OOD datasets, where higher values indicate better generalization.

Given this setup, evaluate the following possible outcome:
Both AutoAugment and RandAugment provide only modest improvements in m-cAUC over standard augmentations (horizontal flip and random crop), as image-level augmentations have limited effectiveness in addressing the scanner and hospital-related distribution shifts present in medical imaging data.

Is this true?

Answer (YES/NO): NO